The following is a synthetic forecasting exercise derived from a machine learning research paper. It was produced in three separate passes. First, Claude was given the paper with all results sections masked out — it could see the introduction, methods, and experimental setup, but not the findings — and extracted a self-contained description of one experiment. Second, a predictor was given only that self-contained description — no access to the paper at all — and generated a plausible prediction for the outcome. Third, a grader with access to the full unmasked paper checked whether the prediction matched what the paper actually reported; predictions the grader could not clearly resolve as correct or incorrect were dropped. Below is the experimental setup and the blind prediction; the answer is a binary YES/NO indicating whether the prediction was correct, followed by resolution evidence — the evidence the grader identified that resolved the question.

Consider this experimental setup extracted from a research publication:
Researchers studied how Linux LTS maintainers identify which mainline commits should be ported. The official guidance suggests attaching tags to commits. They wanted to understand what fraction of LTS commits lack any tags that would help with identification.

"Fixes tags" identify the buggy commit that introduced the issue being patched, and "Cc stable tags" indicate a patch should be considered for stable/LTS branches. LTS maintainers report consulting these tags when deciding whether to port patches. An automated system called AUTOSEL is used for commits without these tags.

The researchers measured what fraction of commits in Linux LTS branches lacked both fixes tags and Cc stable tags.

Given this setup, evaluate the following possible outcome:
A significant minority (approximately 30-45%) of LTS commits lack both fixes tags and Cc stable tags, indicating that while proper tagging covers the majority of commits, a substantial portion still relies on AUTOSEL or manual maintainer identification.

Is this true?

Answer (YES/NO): YES